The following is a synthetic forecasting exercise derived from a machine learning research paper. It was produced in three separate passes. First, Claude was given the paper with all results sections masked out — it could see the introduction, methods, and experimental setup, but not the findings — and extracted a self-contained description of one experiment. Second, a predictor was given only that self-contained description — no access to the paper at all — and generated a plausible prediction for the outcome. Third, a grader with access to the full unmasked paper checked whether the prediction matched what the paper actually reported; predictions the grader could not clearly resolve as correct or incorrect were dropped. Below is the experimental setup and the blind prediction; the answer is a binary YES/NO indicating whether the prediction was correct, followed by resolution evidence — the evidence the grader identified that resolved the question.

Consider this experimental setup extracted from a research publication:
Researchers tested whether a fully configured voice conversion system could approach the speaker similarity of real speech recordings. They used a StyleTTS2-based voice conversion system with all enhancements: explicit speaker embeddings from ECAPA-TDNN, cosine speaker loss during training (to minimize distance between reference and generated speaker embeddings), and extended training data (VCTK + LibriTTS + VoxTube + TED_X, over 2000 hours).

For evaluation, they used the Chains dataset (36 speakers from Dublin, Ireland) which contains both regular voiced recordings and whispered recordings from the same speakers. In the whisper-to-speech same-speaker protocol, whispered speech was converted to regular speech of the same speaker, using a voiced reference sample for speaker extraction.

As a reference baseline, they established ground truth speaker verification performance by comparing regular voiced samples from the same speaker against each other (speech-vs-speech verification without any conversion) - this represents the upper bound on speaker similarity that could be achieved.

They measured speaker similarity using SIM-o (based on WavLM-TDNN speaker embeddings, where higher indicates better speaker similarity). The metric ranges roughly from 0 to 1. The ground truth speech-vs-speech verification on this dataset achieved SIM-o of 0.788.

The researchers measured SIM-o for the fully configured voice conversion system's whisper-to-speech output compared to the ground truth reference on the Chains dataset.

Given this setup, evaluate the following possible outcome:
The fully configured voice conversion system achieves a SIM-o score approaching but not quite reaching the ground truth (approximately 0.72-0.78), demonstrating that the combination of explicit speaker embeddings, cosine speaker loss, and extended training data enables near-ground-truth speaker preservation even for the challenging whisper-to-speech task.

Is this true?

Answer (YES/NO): YES